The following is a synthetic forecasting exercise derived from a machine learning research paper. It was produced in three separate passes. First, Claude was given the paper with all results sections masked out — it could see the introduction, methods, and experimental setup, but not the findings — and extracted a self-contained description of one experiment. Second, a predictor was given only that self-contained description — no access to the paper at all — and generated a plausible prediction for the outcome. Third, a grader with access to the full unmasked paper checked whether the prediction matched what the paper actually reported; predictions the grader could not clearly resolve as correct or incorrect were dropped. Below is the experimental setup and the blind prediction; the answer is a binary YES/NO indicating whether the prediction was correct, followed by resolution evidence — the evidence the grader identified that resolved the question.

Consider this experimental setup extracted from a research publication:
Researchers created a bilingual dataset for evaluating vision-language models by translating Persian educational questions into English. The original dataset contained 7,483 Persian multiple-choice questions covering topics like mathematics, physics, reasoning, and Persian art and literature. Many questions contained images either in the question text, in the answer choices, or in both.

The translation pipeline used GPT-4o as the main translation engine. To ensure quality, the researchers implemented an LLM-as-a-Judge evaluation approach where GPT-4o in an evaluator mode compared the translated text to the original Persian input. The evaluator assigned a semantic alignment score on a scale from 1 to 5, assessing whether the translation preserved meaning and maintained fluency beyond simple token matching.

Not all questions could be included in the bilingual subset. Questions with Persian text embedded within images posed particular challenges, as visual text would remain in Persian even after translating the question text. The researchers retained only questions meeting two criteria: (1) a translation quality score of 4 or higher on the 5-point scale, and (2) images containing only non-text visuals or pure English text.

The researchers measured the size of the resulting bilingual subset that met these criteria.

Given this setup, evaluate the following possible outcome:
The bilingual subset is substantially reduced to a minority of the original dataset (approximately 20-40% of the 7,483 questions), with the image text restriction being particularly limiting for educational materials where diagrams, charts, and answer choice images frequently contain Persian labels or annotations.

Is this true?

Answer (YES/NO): NO